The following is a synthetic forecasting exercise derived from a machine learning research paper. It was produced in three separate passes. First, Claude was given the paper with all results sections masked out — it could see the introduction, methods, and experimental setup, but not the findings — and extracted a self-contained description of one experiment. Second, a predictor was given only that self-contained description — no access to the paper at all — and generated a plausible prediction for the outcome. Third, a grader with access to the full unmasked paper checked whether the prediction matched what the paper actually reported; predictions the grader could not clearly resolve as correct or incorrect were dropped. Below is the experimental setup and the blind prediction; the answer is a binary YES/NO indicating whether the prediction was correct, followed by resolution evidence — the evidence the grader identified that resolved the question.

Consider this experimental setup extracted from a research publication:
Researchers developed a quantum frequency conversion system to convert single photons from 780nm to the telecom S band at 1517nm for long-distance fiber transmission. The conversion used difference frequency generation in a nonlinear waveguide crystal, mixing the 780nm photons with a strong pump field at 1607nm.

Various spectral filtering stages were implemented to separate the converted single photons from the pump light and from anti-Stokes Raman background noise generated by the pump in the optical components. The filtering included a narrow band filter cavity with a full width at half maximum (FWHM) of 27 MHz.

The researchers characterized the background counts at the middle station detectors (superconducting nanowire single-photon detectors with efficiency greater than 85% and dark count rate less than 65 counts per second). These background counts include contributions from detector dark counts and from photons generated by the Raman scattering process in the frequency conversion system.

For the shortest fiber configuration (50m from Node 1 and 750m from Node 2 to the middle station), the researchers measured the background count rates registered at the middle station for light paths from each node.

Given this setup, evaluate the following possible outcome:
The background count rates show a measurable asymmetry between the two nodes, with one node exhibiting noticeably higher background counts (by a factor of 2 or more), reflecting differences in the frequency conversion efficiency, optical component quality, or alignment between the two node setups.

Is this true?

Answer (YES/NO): NO